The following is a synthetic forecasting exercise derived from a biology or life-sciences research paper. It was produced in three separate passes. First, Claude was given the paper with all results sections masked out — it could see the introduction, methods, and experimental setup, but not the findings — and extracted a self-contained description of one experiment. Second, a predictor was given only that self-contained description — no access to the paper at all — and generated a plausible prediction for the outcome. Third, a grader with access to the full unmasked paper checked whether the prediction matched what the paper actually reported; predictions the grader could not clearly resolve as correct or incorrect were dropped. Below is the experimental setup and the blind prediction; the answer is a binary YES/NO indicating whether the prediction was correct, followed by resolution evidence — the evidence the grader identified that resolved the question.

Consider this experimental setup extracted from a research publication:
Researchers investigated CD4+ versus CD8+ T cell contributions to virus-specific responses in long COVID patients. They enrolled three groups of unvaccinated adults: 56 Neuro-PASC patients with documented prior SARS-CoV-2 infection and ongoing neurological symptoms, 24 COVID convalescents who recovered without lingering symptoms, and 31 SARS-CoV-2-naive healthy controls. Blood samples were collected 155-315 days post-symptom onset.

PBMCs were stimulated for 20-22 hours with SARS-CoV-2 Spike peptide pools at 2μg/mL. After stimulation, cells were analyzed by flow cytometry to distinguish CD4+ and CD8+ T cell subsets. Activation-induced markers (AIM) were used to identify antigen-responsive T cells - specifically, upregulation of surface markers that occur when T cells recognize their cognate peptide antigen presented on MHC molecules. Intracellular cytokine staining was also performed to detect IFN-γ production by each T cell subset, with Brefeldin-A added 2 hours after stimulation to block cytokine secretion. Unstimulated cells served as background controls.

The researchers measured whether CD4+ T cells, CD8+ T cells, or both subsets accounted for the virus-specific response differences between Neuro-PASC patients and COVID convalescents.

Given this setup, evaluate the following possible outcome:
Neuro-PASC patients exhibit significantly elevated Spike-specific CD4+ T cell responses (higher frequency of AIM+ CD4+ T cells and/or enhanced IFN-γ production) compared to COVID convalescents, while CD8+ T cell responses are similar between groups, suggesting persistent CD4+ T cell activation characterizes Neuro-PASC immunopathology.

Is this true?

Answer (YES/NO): NO